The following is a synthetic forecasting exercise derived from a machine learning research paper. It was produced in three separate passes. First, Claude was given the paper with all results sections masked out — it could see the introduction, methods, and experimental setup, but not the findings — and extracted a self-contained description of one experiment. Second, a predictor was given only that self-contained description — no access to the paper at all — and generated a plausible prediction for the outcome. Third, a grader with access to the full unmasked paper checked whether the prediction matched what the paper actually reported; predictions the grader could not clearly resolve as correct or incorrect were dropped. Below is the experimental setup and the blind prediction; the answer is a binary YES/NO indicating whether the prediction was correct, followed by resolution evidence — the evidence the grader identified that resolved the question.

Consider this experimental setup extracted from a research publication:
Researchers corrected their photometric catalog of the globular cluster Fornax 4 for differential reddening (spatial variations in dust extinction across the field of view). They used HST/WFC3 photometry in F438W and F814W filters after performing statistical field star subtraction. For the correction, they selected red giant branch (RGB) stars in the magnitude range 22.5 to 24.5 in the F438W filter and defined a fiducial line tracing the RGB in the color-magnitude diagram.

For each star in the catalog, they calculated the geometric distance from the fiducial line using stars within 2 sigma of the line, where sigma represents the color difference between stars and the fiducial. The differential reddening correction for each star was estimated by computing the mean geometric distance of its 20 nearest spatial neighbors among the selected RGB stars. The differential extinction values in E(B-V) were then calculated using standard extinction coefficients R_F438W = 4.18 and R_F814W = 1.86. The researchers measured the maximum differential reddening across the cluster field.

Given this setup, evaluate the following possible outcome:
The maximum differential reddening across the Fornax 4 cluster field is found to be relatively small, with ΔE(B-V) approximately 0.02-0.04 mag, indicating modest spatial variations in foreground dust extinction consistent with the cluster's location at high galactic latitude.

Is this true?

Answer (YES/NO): NO